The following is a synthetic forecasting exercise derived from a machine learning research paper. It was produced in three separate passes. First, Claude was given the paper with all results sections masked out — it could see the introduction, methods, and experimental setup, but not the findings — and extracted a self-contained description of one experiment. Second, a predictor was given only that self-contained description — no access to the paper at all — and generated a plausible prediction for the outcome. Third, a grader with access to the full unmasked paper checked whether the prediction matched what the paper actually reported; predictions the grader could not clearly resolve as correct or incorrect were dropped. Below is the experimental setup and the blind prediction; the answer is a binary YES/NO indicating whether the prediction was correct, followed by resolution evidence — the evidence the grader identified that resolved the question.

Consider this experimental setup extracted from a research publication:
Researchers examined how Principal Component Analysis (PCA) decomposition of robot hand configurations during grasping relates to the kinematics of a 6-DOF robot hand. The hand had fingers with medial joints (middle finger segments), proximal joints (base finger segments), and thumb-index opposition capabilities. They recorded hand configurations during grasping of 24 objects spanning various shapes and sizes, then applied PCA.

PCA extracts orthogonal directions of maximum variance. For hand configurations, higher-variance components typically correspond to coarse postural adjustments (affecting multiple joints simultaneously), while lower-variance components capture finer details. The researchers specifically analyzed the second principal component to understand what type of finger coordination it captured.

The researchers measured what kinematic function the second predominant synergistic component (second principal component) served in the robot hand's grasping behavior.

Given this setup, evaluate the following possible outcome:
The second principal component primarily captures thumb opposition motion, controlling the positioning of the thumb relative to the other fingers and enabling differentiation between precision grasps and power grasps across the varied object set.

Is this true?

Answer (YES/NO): NO